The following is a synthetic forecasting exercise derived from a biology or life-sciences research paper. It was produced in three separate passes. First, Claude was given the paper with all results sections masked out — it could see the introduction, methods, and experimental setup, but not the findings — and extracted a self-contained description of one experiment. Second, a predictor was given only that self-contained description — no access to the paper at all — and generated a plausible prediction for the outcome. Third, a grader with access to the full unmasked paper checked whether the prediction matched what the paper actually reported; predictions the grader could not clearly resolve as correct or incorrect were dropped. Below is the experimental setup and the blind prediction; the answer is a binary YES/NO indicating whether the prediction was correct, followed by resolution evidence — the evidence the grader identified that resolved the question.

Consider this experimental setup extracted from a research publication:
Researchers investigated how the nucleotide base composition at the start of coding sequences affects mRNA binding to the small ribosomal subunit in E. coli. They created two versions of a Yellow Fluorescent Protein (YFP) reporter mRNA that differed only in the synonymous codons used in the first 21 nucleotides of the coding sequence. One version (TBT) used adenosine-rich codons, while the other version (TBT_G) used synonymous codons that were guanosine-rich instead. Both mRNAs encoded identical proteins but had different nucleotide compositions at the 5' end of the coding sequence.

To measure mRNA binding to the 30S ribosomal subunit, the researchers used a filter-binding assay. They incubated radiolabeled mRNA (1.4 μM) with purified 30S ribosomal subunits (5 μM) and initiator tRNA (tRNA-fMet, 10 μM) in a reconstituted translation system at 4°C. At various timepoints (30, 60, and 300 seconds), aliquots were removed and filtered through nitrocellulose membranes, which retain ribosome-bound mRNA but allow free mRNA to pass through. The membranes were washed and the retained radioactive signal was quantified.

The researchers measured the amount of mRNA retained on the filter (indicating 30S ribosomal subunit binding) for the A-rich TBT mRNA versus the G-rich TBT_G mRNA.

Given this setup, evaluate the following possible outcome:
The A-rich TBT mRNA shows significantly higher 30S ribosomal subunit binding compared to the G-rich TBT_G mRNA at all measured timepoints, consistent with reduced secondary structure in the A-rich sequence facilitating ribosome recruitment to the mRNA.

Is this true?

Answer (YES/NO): NO